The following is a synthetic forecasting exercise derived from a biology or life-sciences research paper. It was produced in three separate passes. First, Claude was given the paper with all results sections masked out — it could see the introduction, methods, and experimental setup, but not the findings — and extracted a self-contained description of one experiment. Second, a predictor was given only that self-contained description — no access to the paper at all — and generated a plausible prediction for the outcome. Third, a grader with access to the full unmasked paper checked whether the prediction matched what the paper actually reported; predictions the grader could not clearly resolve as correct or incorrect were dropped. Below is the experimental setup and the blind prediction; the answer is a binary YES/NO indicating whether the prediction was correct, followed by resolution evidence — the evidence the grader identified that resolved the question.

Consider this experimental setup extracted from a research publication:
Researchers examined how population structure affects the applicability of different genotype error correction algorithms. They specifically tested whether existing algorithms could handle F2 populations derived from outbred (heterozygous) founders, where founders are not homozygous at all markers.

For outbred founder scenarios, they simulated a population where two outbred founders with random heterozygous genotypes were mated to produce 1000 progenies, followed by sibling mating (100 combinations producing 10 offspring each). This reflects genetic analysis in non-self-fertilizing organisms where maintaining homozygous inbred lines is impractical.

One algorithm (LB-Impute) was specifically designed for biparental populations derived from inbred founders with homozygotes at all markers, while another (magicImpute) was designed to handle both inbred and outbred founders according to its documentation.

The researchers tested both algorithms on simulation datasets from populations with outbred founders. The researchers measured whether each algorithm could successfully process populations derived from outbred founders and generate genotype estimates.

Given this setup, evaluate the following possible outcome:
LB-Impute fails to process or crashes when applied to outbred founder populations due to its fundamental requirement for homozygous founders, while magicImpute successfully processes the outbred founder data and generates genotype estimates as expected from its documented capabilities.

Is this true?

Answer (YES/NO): NO